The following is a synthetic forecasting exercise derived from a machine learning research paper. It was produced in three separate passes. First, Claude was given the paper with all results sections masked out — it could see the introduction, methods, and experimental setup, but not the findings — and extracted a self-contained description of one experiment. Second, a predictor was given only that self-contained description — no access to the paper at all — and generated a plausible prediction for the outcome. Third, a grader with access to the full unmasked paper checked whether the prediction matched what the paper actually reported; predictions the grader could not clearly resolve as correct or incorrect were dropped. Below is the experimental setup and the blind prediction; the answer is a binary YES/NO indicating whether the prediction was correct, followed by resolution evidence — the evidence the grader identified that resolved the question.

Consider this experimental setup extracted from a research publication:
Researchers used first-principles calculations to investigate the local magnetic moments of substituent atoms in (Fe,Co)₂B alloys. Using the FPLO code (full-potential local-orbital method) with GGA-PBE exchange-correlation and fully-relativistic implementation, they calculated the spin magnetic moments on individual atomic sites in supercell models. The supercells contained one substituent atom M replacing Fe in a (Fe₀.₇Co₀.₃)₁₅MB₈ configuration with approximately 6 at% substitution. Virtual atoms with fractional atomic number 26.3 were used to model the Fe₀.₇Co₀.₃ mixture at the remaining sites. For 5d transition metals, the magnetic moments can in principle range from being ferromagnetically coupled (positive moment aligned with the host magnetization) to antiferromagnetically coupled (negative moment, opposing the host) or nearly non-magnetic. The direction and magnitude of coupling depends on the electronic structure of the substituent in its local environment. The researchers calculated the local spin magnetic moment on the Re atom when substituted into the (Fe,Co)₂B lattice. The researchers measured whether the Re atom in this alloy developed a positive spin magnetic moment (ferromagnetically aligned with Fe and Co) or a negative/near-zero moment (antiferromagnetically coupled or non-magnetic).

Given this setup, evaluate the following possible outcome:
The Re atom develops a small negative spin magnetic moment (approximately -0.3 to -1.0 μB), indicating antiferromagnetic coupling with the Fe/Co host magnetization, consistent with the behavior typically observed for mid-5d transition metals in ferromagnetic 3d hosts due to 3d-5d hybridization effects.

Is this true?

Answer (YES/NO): NO